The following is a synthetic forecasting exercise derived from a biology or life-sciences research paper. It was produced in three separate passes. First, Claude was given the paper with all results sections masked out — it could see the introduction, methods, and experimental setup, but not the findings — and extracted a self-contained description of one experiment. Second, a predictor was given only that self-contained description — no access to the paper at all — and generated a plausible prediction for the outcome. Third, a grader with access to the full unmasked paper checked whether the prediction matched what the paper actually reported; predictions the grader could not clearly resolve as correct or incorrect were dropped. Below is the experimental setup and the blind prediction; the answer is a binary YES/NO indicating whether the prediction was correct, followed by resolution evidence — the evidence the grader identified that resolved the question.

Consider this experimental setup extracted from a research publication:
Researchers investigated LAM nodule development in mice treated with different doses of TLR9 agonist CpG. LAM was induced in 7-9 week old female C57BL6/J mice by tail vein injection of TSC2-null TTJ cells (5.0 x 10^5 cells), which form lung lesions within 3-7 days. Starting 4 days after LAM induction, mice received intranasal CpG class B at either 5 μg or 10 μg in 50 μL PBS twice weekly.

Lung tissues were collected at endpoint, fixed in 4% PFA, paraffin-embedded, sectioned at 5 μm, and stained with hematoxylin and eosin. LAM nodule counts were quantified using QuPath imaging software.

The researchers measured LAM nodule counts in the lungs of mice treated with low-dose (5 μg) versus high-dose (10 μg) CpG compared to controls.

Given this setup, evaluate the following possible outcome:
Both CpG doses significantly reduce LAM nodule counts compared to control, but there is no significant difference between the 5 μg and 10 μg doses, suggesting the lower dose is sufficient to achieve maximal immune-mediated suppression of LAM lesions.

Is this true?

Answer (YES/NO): NO